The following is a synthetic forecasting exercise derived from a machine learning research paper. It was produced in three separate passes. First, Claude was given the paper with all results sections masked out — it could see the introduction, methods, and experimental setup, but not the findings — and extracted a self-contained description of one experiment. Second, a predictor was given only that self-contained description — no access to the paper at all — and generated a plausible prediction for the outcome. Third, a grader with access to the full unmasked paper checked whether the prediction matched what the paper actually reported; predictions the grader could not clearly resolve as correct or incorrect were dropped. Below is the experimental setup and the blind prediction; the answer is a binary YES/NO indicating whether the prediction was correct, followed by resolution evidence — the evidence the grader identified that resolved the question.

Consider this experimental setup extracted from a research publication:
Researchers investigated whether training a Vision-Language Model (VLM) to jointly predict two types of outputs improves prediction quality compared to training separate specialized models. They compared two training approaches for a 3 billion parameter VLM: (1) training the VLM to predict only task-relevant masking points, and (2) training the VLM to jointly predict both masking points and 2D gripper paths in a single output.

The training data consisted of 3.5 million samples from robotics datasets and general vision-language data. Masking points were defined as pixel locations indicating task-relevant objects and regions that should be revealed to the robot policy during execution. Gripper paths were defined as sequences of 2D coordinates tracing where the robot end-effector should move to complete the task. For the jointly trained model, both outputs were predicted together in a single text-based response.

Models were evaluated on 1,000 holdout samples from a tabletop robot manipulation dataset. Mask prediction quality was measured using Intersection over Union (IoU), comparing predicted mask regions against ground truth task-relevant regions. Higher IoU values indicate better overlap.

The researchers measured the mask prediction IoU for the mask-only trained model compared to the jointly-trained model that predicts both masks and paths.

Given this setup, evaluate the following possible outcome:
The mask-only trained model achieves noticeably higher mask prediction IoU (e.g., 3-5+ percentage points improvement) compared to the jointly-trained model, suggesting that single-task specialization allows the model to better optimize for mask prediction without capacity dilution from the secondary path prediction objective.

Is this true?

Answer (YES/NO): NO